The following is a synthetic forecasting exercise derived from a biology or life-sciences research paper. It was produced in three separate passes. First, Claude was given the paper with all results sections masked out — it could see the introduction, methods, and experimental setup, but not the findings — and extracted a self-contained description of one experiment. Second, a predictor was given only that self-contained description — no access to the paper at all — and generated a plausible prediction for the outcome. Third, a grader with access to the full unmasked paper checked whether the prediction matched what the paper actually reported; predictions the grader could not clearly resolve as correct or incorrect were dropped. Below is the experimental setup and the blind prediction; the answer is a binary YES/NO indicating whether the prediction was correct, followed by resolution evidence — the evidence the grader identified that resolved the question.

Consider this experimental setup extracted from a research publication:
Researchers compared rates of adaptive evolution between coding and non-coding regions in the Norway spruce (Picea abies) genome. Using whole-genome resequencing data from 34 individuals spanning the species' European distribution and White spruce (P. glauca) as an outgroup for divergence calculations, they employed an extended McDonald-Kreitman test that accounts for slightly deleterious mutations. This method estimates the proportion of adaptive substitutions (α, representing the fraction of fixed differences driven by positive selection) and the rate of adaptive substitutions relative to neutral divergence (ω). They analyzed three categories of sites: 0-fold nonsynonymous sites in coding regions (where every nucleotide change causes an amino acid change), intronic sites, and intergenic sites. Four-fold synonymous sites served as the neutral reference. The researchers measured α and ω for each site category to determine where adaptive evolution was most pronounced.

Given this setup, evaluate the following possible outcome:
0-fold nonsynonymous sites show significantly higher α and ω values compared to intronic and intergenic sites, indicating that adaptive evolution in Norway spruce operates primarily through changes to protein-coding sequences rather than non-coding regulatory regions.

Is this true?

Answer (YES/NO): NO